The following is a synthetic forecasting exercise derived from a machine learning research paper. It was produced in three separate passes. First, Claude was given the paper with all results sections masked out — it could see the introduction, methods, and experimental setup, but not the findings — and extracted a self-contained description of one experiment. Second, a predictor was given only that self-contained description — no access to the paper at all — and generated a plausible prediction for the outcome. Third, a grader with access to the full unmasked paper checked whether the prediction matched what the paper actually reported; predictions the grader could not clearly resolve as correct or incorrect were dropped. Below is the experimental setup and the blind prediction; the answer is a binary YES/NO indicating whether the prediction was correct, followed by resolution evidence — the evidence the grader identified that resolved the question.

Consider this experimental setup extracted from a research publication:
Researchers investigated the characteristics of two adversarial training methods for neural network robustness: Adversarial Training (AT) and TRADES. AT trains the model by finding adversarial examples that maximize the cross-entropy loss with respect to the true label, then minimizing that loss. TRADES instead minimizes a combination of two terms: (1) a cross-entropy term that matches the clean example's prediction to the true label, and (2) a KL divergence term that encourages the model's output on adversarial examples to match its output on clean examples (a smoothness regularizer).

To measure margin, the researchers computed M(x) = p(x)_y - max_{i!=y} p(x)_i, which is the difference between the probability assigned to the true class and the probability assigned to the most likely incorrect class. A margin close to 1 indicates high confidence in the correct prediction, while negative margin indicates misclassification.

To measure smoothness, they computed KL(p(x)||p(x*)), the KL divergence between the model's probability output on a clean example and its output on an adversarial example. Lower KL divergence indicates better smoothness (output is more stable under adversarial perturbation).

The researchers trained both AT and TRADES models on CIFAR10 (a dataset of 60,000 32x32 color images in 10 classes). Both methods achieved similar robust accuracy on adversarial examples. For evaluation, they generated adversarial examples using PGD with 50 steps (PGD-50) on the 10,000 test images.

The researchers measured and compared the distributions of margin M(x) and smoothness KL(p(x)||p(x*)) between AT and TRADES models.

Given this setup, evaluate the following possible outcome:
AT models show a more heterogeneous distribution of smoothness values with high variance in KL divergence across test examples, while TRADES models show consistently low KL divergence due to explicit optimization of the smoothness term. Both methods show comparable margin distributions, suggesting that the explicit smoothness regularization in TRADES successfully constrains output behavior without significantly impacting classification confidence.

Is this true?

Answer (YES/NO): NO